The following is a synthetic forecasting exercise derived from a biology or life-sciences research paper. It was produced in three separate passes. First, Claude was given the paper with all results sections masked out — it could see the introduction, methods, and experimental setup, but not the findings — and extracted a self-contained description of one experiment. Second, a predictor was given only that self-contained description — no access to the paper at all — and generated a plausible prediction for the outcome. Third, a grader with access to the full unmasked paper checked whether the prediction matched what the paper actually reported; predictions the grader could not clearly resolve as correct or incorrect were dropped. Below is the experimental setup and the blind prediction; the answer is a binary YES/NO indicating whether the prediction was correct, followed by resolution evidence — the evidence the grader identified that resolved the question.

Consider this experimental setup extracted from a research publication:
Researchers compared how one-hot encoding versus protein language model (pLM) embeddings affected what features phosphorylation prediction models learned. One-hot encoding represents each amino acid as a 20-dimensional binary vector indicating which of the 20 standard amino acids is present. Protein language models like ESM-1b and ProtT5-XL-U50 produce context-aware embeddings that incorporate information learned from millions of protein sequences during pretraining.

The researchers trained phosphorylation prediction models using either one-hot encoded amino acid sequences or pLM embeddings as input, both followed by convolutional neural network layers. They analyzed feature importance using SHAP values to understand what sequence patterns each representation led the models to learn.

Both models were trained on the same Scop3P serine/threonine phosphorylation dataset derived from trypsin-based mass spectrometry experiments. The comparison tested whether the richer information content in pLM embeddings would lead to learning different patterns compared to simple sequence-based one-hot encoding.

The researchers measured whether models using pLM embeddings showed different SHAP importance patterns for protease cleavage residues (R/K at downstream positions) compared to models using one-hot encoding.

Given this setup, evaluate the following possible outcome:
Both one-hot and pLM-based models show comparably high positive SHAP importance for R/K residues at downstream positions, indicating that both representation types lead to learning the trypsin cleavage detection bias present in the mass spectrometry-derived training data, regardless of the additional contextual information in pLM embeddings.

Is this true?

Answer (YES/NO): YES